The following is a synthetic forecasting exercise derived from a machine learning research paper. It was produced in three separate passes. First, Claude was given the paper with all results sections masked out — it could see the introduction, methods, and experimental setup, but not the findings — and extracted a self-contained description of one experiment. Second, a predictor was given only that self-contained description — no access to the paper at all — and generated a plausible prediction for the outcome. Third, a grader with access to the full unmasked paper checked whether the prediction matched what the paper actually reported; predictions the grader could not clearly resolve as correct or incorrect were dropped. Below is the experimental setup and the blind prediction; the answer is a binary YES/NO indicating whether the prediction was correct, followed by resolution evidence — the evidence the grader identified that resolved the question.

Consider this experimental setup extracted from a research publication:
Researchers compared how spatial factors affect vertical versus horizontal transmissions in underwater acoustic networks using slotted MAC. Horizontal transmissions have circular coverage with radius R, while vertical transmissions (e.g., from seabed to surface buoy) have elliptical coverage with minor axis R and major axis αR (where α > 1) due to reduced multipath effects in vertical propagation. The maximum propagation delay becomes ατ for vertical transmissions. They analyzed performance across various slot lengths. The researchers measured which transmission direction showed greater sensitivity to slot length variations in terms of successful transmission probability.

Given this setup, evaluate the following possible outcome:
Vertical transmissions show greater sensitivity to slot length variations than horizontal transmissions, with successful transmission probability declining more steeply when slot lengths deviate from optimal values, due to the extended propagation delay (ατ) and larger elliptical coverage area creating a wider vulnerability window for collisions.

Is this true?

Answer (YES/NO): YES